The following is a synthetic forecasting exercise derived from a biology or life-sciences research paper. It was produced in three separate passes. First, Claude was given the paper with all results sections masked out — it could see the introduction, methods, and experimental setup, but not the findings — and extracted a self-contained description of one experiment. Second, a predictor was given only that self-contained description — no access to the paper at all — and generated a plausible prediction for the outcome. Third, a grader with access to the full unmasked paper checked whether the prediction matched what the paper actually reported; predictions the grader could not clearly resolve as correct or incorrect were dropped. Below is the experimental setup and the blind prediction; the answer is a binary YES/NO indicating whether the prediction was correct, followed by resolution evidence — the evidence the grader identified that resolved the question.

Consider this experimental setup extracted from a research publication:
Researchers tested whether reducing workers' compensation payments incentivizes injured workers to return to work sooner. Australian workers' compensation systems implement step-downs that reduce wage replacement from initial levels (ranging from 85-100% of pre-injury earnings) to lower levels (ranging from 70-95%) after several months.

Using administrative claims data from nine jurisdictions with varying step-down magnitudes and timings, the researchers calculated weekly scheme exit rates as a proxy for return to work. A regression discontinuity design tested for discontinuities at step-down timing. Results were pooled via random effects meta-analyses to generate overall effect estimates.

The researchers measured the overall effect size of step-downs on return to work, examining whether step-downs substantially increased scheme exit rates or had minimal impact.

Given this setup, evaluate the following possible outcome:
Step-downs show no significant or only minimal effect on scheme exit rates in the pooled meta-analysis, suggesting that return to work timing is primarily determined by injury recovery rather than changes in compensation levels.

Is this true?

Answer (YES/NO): NO